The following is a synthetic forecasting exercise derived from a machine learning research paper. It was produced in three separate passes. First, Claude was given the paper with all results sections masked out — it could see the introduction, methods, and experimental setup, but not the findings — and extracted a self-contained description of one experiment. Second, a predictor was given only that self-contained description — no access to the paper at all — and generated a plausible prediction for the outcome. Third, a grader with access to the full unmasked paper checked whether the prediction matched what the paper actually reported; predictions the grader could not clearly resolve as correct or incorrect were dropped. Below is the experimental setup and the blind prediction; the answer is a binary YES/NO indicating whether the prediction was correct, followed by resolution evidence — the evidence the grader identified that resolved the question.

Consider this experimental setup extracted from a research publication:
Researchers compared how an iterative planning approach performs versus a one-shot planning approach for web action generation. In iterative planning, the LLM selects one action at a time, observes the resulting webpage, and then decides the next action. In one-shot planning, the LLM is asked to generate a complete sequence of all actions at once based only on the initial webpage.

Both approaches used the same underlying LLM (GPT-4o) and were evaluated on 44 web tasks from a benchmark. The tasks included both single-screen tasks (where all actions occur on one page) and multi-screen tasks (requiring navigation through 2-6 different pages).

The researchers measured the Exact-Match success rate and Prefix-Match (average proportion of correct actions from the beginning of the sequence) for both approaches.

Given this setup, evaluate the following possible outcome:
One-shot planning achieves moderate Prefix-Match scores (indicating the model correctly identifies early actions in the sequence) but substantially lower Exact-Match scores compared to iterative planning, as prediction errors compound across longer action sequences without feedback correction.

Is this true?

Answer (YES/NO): NO